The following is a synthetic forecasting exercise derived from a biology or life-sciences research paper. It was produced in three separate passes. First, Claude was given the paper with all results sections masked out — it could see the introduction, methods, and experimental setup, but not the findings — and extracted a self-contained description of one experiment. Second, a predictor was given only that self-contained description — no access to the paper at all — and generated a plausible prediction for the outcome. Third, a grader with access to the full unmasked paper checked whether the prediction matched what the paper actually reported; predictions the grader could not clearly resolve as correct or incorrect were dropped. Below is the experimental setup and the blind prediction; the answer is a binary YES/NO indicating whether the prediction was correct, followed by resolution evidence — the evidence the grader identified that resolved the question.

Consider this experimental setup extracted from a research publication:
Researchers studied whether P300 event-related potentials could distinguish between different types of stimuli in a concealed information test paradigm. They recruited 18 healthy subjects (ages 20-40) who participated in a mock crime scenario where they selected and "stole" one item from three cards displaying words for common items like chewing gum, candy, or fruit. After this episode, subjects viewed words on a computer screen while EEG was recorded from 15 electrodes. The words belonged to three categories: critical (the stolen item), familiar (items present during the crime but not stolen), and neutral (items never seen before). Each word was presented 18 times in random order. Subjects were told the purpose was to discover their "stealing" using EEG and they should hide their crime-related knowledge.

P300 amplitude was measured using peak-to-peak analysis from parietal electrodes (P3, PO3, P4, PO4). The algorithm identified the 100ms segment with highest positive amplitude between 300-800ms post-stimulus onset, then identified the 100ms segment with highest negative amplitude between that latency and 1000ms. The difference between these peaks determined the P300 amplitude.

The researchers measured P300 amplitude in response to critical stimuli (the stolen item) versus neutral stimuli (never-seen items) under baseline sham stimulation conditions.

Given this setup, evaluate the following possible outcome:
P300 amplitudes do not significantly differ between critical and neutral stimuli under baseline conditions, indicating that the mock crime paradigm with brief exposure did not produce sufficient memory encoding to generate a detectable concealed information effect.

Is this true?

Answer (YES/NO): NO